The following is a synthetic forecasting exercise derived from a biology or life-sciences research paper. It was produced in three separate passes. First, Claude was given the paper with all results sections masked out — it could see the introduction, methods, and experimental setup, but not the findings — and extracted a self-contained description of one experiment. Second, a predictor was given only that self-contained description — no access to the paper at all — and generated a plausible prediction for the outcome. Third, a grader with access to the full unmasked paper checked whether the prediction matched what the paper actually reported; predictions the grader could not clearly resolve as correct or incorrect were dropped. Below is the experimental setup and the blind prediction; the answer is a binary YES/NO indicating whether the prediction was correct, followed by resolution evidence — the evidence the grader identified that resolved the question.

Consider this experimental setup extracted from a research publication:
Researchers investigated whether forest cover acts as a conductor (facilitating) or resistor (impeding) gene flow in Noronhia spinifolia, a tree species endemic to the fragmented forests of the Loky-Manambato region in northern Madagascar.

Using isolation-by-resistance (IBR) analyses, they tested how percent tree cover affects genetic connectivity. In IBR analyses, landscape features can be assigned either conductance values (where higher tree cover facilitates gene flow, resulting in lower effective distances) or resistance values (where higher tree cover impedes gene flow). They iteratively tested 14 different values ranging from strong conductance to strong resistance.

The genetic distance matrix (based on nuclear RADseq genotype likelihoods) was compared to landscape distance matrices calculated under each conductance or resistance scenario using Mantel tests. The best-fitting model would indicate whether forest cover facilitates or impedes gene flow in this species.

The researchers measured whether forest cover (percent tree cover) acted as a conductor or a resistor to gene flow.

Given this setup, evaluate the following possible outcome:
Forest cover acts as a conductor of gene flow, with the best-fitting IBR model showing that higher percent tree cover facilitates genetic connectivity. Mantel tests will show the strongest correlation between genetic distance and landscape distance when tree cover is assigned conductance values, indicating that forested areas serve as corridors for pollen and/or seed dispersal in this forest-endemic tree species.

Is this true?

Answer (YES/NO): YES